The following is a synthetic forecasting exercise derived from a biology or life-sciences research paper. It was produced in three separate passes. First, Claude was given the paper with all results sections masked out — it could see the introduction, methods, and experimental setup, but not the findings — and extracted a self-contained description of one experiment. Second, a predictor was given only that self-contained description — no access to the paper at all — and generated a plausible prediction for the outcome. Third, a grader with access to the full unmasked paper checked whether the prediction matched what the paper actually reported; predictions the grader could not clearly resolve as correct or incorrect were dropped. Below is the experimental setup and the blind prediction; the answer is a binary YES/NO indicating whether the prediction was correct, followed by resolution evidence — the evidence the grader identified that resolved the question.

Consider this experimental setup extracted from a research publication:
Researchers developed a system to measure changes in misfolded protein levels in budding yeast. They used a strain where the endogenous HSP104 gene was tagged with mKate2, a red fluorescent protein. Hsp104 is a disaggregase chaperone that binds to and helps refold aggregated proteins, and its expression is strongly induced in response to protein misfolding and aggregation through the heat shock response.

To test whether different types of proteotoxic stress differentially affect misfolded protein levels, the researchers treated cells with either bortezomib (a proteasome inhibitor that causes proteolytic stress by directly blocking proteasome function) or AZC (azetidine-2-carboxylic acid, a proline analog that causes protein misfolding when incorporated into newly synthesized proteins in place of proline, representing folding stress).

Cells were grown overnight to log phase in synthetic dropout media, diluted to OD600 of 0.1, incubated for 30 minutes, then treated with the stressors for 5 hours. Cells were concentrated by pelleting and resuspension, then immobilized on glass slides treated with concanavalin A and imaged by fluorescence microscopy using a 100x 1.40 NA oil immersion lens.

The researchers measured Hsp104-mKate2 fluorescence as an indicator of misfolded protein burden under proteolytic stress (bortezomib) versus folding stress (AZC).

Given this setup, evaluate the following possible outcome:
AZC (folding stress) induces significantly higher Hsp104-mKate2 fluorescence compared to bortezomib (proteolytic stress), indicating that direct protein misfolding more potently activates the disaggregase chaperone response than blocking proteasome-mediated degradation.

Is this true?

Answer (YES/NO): YES